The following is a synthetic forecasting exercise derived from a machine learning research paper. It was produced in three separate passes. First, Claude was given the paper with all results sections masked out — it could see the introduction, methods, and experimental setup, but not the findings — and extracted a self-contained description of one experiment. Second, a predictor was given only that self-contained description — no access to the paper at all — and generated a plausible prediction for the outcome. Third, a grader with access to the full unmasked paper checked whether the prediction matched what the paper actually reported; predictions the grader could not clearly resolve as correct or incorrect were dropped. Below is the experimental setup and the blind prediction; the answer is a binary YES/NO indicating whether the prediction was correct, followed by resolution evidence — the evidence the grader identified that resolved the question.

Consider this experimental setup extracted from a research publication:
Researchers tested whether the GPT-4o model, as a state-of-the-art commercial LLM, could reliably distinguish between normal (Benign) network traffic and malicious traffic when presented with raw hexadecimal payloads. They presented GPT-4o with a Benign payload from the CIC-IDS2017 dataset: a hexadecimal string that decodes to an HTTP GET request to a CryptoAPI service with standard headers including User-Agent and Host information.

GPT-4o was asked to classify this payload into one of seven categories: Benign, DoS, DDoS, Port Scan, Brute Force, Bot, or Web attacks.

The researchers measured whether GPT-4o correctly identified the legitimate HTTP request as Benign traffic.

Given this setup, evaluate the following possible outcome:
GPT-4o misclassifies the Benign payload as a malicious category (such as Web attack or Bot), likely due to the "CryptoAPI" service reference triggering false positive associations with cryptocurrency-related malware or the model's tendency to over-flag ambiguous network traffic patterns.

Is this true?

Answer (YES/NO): YES